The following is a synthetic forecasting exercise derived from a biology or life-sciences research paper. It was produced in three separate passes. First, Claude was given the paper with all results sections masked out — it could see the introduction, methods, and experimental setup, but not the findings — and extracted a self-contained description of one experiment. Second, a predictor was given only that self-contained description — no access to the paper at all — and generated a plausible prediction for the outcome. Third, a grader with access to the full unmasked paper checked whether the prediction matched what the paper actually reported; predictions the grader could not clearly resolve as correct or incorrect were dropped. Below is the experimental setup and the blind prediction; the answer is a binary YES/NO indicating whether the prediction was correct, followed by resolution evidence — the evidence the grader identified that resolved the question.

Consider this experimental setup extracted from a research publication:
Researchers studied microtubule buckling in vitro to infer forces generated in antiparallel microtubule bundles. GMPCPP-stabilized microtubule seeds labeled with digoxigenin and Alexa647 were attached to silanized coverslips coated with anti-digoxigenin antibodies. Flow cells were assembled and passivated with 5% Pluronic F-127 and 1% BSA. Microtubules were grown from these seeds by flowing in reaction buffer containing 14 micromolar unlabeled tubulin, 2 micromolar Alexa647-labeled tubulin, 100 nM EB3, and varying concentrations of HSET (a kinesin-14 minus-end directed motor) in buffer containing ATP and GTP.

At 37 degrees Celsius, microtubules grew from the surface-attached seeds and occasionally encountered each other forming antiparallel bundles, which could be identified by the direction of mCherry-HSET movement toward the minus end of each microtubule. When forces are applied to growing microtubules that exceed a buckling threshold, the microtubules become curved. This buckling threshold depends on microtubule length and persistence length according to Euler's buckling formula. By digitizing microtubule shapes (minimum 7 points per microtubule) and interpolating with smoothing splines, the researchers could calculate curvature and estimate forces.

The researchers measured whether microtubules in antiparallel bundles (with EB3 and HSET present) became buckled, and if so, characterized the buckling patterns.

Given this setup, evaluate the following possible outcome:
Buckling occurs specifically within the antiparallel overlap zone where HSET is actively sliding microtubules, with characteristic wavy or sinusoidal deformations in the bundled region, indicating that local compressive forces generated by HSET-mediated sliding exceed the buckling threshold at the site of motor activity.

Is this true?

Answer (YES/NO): NO